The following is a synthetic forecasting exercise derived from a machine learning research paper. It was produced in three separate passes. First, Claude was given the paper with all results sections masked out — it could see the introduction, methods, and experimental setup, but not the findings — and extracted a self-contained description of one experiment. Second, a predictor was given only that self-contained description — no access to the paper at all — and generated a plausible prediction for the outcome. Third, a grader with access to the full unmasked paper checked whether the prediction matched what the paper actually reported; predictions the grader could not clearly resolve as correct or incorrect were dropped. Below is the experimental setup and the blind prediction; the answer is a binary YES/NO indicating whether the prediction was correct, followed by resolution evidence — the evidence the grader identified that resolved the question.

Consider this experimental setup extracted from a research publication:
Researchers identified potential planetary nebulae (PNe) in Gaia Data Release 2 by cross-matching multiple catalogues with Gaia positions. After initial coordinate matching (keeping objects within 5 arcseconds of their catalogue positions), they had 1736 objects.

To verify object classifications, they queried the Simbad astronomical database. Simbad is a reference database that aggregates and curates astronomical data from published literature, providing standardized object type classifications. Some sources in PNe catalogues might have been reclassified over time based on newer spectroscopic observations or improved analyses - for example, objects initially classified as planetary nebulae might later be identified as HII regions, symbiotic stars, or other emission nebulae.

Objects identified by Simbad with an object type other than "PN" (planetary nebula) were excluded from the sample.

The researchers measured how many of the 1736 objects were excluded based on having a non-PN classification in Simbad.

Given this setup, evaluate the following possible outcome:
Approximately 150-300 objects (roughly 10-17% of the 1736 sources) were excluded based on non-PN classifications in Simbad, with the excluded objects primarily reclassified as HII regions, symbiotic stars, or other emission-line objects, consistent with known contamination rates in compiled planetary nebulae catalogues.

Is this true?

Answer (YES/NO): NO